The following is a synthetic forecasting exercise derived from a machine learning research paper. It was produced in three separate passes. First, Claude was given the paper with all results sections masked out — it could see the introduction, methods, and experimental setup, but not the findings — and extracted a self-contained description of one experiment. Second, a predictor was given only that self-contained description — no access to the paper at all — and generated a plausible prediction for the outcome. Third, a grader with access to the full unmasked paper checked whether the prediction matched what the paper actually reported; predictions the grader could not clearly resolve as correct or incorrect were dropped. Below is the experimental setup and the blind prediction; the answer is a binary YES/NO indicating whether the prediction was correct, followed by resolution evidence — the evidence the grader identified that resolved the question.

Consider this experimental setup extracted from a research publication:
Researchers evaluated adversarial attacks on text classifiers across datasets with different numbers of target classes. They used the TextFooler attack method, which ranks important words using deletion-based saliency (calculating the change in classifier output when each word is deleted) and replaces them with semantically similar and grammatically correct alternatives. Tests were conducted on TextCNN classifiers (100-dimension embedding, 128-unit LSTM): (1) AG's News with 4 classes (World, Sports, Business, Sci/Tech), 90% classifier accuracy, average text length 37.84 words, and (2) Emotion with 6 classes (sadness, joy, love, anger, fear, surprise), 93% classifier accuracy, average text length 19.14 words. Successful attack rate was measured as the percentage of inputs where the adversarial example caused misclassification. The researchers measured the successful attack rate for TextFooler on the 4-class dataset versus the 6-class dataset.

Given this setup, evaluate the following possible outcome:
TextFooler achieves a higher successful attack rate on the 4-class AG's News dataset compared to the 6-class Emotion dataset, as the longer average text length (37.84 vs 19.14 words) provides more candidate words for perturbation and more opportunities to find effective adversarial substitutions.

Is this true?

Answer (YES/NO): NO